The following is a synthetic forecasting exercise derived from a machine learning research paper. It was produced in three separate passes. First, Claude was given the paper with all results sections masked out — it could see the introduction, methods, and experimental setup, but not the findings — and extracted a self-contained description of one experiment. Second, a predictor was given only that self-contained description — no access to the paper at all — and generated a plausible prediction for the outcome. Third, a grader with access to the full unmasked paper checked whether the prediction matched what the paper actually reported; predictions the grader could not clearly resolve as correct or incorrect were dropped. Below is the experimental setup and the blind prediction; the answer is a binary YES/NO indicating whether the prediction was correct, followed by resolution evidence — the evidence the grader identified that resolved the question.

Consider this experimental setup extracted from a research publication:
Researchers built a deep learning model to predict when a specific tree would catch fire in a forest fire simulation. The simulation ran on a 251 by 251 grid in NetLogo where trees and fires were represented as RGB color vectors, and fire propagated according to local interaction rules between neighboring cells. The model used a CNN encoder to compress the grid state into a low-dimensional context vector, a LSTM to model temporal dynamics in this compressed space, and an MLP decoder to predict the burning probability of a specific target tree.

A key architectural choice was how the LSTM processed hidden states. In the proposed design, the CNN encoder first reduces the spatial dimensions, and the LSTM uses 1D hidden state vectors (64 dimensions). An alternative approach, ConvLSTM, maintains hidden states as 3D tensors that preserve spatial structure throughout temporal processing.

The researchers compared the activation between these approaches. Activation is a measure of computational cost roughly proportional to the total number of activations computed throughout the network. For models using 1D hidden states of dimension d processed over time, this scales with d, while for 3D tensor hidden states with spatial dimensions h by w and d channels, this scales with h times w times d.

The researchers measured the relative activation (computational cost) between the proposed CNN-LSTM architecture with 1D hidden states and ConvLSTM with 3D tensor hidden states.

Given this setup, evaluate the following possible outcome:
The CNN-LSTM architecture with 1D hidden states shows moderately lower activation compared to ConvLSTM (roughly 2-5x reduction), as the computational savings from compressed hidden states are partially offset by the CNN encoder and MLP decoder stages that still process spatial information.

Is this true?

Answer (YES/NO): NO